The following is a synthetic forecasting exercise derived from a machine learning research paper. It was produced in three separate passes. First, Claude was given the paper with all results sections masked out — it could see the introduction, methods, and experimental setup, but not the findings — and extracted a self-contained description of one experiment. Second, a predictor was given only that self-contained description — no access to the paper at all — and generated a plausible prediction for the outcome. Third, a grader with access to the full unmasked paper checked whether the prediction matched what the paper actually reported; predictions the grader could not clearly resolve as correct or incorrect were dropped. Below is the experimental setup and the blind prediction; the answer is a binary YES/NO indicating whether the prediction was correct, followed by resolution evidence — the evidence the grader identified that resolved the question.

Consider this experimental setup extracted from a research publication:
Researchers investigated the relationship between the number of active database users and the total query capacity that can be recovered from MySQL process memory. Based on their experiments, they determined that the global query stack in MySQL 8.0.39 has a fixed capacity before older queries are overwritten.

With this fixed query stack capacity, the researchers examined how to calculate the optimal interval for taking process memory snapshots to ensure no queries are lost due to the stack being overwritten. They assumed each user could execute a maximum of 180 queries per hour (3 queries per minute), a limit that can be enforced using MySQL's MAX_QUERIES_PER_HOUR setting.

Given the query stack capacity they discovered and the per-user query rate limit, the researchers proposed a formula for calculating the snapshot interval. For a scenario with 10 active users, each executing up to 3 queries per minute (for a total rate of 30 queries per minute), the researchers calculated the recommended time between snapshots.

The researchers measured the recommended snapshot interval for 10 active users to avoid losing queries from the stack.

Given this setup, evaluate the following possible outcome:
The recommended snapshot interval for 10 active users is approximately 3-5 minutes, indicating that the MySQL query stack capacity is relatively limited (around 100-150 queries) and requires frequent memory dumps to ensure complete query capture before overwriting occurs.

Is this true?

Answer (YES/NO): NO